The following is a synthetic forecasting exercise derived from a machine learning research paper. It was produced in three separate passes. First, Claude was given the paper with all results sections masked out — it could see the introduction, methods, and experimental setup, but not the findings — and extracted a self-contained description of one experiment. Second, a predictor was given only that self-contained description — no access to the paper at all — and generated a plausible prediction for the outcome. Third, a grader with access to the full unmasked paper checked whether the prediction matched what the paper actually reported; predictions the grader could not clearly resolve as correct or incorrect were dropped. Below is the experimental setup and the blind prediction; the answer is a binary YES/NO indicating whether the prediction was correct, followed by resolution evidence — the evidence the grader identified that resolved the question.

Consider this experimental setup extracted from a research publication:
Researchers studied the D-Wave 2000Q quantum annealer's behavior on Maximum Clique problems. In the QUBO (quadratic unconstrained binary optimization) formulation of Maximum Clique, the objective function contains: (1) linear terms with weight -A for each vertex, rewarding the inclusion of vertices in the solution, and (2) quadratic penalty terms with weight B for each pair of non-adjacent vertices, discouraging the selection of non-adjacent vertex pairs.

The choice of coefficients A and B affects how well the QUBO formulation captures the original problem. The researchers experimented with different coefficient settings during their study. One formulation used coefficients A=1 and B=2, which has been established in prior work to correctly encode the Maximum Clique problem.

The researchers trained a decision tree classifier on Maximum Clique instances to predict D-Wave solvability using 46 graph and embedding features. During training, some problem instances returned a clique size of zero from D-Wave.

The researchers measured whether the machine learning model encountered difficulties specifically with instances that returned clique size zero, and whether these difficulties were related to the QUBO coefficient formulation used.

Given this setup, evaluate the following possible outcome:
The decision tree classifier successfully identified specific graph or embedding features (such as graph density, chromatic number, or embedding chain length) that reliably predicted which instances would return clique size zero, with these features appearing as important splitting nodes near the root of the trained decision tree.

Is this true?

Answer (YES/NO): NO